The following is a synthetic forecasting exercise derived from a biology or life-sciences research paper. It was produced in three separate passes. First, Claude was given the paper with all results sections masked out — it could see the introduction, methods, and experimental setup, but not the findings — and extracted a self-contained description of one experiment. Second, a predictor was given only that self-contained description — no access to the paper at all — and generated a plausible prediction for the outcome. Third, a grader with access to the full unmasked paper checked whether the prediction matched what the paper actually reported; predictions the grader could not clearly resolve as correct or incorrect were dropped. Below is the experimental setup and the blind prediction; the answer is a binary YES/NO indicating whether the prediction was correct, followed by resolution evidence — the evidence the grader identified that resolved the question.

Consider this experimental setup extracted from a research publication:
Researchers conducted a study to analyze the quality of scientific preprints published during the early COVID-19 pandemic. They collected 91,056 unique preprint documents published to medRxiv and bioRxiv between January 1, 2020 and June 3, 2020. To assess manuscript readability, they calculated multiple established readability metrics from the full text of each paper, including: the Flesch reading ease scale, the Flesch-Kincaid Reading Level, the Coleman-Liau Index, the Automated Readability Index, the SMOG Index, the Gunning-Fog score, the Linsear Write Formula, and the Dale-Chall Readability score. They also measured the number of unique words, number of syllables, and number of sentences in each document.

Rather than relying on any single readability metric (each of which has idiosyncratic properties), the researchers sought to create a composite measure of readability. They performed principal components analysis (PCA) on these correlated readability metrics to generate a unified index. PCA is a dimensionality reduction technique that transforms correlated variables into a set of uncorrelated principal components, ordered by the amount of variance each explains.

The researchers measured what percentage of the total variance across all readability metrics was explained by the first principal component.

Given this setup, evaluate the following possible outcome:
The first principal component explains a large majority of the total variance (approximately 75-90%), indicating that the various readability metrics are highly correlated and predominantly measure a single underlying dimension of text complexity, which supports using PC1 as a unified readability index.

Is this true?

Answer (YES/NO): NO